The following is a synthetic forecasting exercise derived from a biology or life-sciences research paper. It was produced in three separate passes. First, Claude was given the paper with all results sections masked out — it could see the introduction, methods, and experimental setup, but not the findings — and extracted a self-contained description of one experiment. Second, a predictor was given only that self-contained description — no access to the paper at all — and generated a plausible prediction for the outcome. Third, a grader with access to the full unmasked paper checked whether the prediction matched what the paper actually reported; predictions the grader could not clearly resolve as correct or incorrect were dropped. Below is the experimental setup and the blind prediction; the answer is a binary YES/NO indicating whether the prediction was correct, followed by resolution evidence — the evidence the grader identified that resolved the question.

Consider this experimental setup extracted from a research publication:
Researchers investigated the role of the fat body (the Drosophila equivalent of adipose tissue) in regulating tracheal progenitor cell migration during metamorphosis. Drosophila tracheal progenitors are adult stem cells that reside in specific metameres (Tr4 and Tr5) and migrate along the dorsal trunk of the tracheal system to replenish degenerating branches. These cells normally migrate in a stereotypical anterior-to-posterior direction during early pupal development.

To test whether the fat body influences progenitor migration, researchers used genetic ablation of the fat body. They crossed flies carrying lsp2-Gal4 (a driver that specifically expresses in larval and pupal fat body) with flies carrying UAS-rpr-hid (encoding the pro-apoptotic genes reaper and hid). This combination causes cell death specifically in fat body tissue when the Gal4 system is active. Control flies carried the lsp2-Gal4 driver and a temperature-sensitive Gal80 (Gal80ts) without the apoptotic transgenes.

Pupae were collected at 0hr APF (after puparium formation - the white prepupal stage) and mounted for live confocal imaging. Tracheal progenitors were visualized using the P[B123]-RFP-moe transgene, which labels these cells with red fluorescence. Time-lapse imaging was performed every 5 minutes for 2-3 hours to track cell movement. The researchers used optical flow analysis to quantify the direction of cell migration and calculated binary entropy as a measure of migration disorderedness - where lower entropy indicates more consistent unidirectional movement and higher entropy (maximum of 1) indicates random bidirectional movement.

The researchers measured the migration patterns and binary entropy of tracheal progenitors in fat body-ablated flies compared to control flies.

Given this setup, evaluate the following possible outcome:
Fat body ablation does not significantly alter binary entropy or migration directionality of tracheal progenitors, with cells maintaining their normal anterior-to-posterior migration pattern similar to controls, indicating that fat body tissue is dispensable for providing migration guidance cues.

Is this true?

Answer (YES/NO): NO